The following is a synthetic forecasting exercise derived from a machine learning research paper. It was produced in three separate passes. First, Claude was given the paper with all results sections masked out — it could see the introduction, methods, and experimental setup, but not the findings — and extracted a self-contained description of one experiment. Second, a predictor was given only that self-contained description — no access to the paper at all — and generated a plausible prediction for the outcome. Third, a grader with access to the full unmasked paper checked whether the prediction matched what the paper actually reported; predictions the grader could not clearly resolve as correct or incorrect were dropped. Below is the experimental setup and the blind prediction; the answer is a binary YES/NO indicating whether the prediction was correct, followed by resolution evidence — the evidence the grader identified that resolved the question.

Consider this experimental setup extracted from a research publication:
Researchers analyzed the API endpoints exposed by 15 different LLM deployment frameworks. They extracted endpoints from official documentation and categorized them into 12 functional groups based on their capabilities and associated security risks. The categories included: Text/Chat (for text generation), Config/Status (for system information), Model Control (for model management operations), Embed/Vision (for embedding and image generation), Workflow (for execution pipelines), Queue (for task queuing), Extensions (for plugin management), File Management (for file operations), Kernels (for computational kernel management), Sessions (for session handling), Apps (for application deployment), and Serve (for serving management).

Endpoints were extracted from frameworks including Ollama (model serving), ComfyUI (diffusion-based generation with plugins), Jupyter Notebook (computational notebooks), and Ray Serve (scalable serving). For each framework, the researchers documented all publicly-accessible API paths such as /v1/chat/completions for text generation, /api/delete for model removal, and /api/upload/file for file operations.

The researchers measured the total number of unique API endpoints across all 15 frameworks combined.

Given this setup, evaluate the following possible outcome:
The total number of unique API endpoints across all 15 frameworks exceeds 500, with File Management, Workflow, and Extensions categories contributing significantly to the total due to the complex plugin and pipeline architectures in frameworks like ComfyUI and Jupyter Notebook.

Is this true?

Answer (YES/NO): NO